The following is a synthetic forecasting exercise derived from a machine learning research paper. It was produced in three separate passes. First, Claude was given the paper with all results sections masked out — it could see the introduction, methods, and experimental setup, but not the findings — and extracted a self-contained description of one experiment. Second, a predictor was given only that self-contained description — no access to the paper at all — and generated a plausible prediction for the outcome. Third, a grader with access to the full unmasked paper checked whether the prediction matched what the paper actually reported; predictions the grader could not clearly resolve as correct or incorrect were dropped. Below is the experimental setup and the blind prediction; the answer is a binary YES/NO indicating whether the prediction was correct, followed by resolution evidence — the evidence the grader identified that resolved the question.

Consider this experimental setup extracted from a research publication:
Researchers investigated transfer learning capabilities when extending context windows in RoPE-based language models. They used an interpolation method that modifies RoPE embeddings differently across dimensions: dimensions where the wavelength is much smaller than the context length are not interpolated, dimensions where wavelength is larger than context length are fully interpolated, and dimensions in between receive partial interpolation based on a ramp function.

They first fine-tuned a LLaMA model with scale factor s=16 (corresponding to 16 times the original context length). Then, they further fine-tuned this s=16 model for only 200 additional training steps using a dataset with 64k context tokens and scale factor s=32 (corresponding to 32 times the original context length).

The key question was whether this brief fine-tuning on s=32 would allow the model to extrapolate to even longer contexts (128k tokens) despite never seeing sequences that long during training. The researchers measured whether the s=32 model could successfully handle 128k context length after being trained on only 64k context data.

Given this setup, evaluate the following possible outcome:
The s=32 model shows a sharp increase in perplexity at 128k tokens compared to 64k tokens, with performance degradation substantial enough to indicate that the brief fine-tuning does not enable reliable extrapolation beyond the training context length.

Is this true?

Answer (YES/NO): NO